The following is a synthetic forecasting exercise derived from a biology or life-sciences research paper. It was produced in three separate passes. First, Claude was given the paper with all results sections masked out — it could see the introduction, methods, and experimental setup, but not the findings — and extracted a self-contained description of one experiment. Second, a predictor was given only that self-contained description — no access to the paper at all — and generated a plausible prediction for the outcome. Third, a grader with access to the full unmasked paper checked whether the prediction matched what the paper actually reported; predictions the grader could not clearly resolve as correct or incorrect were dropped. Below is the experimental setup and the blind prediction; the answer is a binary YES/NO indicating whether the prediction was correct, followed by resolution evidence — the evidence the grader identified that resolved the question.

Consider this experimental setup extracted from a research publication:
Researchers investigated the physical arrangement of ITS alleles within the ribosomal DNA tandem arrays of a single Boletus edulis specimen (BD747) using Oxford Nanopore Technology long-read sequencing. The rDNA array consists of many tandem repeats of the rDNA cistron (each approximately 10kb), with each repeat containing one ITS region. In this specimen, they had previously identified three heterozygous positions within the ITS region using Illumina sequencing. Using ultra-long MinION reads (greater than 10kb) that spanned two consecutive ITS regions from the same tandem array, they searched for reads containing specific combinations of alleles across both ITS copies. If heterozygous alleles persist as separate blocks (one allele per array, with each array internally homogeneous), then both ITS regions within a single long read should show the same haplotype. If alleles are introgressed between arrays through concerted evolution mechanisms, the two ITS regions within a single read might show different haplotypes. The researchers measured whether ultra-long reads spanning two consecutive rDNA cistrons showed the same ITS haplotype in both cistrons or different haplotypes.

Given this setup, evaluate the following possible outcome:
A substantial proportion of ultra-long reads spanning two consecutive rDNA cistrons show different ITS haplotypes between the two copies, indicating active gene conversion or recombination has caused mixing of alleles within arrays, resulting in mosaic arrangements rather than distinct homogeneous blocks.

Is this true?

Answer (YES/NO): YES